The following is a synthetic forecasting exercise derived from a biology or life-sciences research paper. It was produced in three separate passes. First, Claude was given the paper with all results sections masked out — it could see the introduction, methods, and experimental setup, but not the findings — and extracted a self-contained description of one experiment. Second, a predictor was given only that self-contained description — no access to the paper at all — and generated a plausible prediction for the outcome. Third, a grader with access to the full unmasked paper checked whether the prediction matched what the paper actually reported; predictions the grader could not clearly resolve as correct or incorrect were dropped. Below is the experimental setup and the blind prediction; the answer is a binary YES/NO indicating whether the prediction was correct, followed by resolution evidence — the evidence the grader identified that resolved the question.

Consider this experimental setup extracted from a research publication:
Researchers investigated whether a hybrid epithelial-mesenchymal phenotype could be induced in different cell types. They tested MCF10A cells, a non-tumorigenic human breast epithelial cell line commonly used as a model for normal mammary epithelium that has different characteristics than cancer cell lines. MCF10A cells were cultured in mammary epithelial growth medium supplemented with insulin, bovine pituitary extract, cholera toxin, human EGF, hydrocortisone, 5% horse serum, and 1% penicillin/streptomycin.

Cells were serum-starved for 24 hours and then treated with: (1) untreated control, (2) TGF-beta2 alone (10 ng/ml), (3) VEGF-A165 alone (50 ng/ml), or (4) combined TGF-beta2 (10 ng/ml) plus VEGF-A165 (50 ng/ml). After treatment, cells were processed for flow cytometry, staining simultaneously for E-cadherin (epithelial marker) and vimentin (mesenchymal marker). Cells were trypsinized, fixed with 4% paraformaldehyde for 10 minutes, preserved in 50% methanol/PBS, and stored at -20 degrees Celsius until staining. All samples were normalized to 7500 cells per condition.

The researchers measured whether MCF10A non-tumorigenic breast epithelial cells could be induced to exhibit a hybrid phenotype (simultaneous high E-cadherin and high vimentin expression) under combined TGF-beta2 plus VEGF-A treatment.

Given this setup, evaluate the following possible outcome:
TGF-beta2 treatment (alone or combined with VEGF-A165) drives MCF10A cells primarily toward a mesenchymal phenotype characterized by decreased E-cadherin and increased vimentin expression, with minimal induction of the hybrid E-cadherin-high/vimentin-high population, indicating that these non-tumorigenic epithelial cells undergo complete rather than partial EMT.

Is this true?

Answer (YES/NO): NO